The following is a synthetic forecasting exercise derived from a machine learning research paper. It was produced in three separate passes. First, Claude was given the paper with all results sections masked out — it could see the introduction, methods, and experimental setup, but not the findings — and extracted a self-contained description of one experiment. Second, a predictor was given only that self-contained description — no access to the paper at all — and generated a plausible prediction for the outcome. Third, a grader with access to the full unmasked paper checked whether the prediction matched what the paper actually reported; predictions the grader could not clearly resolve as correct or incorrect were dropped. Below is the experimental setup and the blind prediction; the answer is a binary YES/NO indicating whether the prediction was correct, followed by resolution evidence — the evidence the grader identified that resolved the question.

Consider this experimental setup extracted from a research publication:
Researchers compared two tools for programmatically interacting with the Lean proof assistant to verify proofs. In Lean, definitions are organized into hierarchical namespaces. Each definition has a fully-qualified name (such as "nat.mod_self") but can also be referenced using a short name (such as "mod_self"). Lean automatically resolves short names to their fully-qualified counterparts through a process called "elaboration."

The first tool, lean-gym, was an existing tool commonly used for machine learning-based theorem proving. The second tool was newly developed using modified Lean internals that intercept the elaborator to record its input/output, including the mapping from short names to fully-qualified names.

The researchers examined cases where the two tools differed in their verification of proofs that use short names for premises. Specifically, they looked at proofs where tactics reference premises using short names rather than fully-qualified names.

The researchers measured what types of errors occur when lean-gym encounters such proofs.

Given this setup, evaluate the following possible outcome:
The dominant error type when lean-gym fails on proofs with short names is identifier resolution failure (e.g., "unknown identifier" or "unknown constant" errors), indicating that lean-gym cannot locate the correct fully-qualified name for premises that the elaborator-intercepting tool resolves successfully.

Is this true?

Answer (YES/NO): NO